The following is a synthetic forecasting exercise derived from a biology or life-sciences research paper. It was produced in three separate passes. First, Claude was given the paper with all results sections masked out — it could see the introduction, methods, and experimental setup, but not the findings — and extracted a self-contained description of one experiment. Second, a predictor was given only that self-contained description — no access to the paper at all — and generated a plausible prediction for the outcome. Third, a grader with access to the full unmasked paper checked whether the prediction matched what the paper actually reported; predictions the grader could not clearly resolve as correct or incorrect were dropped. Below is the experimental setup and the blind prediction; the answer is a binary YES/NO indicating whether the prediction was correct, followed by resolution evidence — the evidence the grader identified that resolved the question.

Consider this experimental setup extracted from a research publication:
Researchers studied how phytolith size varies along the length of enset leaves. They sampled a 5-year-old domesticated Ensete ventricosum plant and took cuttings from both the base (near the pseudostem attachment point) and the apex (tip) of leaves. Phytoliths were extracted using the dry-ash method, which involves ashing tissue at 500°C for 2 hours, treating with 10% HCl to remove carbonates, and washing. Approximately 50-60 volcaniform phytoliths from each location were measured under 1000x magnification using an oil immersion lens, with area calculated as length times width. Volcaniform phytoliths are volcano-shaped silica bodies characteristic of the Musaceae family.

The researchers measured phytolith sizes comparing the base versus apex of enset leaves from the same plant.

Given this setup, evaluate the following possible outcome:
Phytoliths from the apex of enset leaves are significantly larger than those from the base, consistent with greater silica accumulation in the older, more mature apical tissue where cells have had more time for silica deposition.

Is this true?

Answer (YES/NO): YES